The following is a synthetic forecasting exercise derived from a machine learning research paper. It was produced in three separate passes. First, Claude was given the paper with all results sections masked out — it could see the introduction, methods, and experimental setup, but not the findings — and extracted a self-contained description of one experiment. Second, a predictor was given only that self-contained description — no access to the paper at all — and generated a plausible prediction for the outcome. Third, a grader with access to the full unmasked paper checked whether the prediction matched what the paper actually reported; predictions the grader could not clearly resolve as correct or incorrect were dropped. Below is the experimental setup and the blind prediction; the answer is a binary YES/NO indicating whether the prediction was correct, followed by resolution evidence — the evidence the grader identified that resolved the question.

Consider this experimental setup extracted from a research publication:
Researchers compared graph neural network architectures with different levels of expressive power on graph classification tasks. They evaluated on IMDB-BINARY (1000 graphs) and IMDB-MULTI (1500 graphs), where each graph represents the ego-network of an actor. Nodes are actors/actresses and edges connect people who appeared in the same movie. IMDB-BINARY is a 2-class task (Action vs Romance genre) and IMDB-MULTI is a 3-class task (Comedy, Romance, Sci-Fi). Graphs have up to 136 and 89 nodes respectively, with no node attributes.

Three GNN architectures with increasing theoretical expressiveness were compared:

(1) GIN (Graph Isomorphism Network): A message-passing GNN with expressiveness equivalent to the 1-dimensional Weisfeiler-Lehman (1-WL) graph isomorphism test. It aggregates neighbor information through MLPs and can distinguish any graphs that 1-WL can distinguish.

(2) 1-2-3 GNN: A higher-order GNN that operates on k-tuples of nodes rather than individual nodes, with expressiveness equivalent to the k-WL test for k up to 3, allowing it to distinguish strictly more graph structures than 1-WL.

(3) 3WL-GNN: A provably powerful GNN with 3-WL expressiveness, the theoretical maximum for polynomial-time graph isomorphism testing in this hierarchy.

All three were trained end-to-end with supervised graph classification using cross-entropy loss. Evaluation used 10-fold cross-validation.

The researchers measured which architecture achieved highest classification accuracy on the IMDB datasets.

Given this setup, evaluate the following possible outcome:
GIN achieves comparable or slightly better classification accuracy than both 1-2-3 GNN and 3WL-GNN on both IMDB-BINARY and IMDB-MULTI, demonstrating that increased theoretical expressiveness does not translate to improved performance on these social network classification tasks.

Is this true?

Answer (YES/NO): YES